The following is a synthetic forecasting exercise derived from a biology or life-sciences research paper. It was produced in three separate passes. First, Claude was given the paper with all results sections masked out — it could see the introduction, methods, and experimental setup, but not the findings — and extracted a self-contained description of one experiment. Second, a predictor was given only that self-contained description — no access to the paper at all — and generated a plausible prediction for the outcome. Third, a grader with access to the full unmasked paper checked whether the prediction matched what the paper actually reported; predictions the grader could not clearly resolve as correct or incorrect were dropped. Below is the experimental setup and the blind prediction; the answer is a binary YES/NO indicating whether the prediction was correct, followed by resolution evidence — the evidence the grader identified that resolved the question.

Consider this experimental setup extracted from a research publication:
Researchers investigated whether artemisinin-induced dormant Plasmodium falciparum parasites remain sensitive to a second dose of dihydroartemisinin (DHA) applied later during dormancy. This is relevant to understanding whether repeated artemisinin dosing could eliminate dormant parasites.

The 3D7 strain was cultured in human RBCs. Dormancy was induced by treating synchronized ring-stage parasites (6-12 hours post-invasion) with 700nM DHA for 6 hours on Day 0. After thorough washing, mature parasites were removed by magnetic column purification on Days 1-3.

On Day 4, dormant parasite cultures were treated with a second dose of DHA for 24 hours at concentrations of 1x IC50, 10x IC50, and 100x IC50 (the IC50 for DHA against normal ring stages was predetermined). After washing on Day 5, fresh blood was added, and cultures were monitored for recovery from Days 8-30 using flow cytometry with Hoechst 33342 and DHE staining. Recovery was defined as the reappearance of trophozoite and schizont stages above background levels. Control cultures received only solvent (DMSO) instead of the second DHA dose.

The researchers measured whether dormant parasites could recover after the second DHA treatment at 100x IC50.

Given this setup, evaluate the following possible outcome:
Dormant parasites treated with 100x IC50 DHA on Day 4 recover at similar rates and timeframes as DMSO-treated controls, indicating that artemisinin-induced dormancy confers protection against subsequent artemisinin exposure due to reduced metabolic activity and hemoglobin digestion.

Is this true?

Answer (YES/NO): NO